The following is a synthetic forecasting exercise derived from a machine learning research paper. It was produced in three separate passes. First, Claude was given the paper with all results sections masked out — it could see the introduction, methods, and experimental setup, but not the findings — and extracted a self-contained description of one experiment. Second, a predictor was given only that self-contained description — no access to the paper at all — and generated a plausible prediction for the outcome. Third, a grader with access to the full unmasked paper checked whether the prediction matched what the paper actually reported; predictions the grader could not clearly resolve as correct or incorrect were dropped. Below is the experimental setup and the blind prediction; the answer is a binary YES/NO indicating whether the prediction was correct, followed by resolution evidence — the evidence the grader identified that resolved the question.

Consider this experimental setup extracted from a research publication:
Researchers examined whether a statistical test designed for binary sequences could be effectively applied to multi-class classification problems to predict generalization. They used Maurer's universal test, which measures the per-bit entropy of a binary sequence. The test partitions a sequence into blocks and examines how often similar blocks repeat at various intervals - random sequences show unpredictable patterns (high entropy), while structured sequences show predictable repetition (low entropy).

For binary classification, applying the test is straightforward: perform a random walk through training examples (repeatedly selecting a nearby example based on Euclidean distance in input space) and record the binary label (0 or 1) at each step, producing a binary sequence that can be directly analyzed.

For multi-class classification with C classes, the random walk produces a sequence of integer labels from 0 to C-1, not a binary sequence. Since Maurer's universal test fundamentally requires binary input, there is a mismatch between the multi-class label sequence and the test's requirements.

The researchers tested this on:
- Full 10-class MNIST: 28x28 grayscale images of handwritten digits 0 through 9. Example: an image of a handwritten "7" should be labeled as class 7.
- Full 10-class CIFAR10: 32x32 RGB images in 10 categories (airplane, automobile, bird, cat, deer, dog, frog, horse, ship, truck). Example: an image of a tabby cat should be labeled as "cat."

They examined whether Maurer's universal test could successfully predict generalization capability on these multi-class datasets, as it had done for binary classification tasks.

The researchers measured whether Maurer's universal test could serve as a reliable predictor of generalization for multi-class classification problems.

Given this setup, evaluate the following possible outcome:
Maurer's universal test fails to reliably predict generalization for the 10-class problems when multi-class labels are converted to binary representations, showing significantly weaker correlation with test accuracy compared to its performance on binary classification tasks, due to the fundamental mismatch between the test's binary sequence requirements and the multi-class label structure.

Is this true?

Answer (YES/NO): YES